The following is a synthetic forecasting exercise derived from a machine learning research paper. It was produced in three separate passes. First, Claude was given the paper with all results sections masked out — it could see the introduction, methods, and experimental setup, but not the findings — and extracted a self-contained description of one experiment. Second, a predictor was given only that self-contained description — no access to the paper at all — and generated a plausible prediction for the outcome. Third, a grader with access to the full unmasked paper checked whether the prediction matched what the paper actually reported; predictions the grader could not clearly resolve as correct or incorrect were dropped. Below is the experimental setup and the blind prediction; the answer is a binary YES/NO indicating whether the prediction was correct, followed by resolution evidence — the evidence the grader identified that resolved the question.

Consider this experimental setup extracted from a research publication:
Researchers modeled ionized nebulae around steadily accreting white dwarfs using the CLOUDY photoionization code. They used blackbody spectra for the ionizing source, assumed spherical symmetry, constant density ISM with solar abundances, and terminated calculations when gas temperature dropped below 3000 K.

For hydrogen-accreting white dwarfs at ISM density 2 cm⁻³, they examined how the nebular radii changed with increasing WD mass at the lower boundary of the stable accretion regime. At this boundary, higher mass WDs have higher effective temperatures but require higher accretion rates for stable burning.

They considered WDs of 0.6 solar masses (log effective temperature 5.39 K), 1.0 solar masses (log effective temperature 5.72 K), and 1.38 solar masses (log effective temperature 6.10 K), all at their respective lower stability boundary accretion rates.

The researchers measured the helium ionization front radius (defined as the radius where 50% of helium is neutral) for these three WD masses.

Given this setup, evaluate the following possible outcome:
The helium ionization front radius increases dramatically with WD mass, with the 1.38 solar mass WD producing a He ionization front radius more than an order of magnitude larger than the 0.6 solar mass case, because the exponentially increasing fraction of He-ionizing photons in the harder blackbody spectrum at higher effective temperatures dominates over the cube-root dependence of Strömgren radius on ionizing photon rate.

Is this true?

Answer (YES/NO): NO